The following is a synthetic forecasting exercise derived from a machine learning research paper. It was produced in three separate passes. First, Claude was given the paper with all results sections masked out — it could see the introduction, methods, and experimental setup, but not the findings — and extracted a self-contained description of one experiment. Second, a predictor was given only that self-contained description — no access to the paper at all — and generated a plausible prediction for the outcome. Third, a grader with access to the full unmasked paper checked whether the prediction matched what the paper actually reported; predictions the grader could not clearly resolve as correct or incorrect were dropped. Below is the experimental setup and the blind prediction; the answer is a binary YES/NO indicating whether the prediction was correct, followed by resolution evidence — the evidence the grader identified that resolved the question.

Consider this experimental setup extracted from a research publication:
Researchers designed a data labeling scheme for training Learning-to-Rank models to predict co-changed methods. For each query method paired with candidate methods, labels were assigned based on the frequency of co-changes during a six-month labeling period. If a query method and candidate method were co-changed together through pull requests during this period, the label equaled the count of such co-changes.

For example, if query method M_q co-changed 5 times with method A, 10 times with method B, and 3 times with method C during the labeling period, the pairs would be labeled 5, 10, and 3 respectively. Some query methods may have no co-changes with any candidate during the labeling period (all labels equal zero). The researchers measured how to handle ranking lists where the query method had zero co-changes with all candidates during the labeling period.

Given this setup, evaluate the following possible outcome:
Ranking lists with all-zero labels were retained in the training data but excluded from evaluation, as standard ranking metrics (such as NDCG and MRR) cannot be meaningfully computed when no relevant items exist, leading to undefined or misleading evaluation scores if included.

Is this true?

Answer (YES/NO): NO